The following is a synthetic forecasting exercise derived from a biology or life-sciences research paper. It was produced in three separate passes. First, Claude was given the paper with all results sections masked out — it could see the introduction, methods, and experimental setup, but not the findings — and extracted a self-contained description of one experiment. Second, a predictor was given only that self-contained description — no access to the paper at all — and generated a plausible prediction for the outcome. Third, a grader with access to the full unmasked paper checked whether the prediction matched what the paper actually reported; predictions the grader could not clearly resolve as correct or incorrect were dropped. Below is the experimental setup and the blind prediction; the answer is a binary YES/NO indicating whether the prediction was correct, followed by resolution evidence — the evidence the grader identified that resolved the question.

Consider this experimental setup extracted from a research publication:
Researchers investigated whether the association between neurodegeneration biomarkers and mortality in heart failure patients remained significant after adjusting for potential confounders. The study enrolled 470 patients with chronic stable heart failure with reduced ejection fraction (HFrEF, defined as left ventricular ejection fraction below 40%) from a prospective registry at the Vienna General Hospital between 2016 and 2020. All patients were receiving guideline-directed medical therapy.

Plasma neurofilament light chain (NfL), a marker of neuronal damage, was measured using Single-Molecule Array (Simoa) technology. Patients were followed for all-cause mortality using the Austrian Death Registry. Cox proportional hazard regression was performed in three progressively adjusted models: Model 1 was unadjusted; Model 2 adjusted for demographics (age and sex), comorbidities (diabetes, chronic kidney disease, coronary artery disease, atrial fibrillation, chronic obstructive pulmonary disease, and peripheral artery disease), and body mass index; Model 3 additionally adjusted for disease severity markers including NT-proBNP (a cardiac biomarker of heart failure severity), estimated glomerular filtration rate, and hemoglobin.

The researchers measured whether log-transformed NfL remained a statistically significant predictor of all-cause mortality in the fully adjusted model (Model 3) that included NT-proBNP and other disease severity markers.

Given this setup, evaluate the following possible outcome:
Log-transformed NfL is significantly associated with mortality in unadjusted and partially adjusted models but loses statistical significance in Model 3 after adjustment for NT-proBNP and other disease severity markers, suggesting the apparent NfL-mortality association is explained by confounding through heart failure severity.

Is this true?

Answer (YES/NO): NO